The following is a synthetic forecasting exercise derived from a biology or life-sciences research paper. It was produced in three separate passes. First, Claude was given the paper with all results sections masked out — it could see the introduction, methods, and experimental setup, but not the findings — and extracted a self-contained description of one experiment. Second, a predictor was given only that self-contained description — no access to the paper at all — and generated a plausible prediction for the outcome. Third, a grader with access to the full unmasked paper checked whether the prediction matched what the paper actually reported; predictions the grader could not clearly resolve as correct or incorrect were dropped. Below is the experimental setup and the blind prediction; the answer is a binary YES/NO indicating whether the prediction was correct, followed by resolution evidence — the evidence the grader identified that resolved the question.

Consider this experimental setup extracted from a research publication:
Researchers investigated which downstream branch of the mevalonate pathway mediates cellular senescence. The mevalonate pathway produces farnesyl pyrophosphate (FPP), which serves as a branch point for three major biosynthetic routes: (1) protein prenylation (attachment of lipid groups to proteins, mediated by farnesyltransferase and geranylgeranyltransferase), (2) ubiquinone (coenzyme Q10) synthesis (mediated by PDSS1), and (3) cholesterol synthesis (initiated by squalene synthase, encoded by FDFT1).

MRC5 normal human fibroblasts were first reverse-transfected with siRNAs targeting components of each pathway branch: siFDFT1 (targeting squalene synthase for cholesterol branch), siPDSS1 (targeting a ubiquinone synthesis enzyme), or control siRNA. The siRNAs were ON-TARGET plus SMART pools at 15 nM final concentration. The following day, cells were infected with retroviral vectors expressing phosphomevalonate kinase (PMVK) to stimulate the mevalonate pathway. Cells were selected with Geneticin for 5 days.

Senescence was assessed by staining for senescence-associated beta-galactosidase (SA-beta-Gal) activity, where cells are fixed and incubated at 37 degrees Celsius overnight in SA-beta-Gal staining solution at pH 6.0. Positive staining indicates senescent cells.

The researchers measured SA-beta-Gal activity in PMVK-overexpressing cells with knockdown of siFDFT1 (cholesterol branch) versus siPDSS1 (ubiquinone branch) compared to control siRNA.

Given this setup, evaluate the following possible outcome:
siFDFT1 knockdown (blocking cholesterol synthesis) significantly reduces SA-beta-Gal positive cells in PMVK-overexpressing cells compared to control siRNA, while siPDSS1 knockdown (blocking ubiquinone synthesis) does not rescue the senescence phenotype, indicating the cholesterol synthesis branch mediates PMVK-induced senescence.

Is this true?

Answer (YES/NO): YES